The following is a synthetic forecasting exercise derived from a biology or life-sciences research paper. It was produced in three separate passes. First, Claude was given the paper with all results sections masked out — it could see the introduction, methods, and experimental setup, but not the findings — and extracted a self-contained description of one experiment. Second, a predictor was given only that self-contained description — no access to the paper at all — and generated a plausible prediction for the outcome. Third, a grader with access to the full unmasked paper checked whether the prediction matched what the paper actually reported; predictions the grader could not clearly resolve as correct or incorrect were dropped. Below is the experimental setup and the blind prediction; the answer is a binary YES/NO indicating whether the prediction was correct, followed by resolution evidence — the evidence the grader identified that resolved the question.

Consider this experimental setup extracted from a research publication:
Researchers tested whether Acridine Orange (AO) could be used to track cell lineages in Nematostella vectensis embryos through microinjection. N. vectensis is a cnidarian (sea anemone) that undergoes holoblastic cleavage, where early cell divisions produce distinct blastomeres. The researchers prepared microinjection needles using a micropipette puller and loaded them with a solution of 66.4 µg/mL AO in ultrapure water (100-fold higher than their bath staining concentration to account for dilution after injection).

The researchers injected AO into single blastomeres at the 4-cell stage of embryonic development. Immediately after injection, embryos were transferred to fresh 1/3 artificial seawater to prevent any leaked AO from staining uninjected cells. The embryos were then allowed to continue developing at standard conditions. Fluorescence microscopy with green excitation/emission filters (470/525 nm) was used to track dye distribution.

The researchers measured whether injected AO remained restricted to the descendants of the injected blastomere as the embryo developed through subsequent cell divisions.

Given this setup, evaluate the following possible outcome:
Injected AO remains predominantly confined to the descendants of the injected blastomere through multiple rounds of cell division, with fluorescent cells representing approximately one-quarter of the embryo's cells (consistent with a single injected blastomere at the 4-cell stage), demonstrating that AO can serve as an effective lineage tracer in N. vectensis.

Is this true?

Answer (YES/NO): NO